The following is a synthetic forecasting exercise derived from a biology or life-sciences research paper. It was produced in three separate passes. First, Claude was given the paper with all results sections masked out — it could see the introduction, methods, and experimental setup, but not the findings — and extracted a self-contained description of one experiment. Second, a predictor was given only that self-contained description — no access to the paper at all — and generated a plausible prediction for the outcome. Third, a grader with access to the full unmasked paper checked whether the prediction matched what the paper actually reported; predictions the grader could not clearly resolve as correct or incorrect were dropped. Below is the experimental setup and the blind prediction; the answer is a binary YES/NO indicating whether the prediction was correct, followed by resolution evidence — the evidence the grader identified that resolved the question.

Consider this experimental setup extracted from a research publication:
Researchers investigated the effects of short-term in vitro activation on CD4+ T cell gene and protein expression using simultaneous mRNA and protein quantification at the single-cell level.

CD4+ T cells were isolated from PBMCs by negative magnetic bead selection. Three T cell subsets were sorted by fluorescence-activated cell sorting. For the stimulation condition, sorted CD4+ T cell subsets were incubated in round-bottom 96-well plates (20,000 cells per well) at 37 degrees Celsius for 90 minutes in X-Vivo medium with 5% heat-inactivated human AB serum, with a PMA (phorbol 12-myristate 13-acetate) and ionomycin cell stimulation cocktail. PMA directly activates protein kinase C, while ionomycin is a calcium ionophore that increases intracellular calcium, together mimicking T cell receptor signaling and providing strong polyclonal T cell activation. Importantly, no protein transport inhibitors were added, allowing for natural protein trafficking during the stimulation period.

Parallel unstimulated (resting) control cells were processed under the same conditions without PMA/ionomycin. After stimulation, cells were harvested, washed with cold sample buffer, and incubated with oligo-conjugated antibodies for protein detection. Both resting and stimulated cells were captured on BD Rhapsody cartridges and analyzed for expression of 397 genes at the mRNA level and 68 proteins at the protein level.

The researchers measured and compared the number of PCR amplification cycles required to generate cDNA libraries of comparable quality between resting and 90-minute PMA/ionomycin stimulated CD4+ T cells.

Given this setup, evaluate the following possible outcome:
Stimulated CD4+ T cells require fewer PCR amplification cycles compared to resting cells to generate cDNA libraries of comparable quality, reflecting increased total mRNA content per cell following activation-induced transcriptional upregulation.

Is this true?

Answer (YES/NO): YES